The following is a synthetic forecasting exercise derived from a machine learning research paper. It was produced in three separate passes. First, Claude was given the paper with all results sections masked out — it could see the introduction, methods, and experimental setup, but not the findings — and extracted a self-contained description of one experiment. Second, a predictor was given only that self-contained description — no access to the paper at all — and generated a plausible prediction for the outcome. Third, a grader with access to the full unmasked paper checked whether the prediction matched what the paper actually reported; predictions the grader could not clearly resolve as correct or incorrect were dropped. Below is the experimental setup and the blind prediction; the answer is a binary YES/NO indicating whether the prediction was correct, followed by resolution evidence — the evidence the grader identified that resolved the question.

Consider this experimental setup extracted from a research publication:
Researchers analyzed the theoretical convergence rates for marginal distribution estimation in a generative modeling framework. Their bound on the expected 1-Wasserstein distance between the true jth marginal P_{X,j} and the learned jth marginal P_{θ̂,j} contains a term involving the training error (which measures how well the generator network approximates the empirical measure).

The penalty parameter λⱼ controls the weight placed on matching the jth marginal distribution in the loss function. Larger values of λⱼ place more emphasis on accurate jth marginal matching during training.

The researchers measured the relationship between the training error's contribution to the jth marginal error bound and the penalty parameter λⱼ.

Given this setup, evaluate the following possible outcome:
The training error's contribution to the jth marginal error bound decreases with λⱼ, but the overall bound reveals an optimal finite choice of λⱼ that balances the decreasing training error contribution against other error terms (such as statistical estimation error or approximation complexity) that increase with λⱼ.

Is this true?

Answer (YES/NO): NO